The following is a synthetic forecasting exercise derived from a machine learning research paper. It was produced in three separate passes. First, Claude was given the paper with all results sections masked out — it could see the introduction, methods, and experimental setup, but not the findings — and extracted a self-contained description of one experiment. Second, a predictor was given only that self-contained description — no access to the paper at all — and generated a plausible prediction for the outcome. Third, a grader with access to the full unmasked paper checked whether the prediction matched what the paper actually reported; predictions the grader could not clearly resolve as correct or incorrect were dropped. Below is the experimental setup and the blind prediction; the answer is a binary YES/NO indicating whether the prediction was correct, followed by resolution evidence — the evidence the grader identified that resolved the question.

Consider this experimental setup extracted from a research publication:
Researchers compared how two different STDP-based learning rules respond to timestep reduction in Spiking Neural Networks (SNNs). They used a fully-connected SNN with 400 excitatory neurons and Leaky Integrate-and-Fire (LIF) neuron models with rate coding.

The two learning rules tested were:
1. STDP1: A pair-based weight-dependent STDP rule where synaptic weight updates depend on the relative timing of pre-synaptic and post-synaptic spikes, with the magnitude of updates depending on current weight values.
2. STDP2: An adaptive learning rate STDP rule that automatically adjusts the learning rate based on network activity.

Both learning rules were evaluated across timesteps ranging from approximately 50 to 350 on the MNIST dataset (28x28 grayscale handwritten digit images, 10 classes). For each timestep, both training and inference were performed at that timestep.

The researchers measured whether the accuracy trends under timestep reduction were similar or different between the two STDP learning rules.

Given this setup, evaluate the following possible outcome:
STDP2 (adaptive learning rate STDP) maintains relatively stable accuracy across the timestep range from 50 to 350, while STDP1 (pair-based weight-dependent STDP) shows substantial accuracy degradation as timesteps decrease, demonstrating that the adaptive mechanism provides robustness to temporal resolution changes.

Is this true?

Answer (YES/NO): NO